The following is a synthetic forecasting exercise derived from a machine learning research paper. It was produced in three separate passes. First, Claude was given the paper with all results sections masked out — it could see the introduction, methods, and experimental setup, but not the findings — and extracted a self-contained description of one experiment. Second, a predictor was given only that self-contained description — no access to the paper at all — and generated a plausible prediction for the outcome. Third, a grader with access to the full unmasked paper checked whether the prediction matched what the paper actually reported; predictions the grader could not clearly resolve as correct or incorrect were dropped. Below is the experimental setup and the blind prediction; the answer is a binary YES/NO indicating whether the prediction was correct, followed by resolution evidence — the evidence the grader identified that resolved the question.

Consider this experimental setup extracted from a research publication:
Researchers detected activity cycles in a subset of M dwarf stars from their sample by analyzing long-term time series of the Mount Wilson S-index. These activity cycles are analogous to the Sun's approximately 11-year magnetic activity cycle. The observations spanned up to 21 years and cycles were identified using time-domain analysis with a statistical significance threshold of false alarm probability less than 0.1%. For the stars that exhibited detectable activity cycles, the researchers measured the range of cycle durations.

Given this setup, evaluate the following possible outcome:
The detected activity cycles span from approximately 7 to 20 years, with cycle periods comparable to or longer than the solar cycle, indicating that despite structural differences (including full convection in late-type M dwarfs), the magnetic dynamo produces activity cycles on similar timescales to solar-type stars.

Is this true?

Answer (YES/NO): NO